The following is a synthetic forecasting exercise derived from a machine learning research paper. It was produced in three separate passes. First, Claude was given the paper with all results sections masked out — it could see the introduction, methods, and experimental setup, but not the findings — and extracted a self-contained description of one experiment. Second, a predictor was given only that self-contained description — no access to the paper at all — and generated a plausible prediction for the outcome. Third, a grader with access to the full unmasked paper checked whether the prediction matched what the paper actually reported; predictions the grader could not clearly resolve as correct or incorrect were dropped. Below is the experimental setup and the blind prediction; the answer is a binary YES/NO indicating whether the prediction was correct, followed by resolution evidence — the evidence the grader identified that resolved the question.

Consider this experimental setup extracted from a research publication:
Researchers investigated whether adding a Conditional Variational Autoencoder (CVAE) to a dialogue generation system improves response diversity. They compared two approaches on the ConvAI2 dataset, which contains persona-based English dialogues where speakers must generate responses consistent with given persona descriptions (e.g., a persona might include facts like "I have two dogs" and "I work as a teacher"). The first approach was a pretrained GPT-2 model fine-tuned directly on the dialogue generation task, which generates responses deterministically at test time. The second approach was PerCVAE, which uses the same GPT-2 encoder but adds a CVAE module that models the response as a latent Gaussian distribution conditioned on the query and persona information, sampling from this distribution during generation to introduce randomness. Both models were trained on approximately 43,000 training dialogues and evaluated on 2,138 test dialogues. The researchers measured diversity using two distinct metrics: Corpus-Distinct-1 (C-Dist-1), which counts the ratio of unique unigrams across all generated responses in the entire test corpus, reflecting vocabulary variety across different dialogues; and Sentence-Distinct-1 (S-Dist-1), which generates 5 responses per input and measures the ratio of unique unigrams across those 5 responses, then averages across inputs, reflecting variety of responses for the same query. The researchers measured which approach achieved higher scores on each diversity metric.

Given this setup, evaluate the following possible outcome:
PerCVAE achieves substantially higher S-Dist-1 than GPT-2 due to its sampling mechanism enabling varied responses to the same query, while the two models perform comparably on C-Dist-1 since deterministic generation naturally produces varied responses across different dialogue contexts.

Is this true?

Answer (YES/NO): NO